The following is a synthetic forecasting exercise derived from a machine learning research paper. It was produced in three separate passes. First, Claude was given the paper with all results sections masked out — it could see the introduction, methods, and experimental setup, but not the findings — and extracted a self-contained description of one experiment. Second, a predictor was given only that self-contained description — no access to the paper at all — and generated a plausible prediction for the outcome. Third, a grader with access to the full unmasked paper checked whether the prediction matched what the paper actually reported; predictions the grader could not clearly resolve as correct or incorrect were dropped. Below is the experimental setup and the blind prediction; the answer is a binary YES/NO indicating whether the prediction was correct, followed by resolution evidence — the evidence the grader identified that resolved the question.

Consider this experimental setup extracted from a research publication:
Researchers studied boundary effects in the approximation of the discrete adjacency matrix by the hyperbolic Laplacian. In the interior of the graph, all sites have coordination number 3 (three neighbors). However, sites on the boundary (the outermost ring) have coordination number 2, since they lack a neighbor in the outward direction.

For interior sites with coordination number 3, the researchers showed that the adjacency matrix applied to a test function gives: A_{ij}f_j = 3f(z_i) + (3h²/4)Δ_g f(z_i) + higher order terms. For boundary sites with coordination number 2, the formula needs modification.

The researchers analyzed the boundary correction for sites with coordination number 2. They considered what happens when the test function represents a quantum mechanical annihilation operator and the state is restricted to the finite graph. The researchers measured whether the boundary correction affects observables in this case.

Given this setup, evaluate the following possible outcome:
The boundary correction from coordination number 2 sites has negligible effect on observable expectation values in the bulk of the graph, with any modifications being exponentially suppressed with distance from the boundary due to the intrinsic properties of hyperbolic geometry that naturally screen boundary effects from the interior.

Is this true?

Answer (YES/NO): NO